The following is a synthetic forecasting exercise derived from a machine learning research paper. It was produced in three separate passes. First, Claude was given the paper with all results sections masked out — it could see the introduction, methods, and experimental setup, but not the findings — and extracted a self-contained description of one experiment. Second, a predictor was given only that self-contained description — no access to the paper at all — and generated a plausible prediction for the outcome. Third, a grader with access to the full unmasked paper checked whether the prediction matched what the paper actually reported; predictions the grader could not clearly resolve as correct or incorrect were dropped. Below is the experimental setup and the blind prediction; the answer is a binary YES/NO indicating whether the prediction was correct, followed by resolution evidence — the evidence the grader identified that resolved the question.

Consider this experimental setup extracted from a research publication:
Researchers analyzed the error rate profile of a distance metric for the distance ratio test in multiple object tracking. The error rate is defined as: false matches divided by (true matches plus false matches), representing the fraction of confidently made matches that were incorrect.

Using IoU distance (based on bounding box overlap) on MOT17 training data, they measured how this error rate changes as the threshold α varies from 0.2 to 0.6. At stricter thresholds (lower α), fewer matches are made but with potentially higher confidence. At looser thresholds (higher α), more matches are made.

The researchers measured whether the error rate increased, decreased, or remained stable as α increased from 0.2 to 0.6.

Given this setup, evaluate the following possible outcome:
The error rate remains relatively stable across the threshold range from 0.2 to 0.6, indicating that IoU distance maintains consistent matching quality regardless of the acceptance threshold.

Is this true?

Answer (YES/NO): YES